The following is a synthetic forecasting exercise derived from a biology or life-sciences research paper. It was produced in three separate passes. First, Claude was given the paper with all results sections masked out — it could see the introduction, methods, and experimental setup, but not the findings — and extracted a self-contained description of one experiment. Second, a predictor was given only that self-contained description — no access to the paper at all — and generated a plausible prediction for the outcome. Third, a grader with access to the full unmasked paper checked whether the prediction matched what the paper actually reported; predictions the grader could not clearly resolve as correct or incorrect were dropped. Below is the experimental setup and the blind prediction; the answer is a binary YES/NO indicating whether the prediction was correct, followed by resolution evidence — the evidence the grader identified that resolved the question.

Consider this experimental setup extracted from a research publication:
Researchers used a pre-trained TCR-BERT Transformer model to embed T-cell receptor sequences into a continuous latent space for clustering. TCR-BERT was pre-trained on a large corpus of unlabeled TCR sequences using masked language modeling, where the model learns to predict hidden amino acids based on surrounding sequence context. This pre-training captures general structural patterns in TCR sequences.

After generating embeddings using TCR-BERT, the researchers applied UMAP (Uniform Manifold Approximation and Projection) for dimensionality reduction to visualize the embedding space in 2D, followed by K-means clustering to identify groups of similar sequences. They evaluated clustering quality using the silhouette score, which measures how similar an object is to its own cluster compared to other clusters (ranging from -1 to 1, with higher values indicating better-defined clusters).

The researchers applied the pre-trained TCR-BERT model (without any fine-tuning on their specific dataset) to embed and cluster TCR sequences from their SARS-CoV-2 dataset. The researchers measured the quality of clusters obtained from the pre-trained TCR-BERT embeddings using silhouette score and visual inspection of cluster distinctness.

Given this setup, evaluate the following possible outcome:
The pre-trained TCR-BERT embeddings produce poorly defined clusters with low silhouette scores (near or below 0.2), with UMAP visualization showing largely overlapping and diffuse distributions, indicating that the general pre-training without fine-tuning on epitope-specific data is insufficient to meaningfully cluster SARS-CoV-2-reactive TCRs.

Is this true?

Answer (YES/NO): NO